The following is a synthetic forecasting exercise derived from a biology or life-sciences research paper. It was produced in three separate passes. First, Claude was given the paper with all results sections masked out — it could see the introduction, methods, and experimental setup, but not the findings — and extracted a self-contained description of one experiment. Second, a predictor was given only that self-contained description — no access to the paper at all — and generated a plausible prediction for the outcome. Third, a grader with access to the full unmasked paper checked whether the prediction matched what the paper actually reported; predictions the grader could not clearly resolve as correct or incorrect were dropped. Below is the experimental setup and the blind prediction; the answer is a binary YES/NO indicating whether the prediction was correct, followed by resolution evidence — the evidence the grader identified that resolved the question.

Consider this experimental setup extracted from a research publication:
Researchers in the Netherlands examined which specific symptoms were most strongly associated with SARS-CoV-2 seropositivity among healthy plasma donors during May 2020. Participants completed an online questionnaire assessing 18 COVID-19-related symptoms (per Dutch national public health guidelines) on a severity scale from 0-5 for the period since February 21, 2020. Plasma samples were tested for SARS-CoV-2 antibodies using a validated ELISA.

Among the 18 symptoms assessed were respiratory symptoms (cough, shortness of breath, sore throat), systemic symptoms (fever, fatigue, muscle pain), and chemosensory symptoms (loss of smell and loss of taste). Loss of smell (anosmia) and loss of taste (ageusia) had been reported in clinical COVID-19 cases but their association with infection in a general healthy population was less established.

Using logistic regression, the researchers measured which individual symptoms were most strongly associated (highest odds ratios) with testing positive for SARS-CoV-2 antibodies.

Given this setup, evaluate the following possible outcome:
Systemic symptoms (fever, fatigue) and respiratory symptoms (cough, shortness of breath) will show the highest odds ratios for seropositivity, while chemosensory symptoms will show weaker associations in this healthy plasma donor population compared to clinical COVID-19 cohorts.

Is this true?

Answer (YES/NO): NO